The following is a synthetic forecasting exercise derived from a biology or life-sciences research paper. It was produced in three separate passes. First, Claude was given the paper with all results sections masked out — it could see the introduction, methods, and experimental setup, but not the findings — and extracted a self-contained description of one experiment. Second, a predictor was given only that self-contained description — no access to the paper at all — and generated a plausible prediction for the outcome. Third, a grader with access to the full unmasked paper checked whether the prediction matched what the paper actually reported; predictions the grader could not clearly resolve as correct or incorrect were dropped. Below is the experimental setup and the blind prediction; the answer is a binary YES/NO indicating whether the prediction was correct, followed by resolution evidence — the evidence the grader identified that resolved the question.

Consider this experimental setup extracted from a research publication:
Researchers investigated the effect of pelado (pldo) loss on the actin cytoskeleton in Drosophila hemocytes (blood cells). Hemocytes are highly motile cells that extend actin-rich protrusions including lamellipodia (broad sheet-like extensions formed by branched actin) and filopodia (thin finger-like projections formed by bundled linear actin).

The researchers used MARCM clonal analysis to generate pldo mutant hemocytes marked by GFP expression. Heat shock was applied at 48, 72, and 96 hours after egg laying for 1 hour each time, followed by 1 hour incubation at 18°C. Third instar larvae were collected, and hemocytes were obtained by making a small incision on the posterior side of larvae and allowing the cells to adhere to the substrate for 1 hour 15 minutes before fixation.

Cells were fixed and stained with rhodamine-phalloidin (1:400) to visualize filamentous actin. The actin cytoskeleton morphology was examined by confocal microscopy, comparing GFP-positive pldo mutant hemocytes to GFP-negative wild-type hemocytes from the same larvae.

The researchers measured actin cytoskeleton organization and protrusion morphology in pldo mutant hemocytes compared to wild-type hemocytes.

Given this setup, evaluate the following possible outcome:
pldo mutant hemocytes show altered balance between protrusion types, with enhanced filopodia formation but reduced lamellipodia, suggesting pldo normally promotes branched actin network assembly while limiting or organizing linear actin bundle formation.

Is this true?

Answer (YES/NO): NO